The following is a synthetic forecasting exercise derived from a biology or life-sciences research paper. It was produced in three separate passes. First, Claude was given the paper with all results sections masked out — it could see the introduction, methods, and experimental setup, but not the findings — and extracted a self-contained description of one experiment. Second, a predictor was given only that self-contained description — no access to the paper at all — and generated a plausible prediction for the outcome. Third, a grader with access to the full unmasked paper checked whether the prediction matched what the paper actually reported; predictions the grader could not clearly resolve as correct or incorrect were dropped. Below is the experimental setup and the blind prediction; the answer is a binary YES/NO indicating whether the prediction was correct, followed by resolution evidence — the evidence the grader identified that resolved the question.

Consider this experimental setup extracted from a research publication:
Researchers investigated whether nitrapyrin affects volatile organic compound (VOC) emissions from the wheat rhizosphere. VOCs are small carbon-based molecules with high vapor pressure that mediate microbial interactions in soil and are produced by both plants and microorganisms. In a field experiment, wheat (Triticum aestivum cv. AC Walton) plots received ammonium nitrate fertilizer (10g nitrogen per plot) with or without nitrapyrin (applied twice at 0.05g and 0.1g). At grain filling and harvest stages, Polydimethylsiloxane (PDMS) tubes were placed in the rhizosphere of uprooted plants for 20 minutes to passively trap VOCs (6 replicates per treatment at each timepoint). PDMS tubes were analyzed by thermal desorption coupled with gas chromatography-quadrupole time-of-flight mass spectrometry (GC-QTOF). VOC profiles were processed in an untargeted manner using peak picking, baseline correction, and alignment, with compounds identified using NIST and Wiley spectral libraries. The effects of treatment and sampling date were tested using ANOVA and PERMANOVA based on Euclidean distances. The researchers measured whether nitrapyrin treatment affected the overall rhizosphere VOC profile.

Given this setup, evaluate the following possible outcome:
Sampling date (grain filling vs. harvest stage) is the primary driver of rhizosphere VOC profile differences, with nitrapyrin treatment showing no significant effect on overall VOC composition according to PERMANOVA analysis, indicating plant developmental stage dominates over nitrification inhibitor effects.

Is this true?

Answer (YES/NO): YES